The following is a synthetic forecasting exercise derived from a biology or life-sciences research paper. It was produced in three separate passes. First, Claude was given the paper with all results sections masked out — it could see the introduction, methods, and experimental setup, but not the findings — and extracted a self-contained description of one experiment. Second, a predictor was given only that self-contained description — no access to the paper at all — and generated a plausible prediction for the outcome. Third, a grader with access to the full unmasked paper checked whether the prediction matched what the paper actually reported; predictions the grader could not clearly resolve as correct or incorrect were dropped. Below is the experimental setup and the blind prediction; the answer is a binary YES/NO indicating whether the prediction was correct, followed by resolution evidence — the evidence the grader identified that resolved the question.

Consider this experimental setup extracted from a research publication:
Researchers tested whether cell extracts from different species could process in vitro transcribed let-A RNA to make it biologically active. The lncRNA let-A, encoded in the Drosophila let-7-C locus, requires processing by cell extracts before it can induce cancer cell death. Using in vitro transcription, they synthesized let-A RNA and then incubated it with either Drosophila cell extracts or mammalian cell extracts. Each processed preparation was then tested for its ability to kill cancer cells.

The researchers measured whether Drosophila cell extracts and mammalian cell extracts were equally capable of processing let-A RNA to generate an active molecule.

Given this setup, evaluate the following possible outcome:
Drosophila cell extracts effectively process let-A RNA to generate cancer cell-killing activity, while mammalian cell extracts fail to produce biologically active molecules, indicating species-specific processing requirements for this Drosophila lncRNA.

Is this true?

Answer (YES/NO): NO